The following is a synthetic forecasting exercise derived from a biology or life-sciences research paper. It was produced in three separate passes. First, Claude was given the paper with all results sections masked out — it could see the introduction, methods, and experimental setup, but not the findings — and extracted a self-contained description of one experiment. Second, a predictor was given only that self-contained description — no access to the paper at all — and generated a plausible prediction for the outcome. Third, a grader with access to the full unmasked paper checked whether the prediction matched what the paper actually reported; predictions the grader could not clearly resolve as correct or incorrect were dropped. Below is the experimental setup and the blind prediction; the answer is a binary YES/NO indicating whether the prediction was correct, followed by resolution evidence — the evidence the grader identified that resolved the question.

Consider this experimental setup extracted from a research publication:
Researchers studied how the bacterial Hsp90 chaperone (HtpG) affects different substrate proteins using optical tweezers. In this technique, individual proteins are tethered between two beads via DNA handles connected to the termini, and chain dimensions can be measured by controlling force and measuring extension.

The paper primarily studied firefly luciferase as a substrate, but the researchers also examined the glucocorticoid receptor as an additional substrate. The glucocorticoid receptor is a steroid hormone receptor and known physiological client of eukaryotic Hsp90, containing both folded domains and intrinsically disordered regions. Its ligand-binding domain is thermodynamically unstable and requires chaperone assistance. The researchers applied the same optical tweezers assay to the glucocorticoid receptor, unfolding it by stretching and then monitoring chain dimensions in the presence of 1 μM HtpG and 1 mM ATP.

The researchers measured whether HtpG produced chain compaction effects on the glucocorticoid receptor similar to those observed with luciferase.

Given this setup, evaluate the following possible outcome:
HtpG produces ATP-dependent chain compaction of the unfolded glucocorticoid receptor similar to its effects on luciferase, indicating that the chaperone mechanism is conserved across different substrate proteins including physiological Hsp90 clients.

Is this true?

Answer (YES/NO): NO